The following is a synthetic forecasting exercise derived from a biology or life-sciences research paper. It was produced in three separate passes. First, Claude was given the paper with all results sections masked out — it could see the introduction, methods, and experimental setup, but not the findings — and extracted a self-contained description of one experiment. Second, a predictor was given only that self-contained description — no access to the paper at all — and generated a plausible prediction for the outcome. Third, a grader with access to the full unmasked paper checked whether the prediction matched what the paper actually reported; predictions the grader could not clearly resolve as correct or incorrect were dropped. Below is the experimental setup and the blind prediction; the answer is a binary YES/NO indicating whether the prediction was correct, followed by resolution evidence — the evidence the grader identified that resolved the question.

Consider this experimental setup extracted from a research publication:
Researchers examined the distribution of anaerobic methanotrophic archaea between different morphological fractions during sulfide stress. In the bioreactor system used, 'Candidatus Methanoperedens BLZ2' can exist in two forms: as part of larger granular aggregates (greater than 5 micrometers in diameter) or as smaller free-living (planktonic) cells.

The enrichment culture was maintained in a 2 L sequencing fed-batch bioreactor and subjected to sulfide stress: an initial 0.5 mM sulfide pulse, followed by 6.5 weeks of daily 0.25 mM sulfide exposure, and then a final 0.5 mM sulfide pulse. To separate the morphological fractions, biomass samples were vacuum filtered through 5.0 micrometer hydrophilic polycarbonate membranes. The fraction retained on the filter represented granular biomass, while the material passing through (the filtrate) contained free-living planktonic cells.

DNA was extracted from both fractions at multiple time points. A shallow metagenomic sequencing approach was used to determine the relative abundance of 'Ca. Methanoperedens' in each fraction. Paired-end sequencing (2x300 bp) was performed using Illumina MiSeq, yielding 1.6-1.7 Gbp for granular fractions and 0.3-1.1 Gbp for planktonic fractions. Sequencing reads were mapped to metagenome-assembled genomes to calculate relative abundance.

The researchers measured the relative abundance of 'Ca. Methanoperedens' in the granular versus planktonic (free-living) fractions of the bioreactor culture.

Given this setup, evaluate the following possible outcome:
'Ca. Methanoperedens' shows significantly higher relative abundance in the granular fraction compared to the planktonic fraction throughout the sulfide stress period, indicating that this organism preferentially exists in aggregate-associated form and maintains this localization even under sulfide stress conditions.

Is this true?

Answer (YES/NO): YES